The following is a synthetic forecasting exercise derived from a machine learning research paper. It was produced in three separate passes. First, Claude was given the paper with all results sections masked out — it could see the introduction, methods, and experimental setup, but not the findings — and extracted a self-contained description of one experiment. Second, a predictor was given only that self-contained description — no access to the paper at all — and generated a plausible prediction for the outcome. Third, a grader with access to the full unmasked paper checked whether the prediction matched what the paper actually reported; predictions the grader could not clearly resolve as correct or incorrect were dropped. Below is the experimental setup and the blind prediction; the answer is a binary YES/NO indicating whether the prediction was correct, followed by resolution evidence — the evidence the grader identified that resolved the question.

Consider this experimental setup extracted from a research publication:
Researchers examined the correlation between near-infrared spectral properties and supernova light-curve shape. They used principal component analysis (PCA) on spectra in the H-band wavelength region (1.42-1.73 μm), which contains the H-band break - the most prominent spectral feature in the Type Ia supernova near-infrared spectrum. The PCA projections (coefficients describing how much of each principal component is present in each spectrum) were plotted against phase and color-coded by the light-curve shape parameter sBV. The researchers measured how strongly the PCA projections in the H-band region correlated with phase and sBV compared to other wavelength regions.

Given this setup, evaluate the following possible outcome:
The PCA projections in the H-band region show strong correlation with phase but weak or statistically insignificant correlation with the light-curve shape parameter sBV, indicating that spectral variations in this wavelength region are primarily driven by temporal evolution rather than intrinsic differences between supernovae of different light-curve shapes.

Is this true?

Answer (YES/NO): NO